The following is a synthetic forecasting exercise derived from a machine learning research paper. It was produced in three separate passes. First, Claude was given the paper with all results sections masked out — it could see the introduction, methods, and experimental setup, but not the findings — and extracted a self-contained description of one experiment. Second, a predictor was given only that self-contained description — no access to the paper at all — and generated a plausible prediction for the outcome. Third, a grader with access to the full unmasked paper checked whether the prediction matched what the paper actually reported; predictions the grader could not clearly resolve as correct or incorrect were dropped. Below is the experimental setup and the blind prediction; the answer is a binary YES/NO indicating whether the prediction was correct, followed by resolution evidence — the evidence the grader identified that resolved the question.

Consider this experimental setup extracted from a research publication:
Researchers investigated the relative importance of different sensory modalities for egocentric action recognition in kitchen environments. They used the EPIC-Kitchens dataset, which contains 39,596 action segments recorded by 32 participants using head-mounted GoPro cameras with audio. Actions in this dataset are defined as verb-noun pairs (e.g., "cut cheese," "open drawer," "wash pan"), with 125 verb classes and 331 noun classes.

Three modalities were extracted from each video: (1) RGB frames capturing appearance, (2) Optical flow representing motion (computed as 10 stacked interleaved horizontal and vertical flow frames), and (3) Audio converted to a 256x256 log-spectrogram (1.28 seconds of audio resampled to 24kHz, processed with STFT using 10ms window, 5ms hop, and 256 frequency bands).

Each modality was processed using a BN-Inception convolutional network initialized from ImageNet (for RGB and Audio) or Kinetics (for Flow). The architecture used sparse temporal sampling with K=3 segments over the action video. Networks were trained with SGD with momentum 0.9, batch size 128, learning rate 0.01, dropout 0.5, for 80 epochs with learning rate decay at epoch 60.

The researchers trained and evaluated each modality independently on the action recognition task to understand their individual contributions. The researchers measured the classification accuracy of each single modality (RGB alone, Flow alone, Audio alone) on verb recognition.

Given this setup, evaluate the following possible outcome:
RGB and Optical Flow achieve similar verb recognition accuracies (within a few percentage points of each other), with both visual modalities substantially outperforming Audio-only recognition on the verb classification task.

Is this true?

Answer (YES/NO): NO